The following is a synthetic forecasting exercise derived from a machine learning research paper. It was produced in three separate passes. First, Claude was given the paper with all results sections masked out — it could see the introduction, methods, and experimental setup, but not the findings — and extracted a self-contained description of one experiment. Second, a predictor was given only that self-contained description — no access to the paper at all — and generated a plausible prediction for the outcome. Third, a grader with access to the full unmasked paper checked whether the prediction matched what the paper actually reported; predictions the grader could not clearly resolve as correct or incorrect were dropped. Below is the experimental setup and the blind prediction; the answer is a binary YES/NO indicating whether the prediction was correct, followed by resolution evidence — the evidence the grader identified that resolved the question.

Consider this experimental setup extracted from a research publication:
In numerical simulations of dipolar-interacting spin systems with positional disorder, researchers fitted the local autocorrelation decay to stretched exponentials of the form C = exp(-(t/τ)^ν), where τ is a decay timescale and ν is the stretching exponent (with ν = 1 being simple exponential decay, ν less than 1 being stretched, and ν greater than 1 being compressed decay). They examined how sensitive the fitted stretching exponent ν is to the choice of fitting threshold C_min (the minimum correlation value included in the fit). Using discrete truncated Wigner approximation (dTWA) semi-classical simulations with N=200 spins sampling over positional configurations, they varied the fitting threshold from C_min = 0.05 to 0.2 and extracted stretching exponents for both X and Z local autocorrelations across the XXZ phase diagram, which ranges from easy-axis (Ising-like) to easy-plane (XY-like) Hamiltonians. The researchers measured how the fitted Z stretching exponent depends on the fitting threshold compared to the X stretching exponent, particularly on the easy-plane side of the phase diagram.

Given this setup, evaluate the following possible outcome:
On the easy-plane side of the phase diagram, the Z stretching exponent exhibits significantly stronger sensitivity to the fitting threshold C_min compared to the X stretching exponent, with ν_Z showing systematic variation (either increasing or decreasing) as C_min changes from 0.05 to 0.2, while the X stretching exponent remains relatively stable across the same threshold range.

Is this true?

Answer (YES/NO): YES